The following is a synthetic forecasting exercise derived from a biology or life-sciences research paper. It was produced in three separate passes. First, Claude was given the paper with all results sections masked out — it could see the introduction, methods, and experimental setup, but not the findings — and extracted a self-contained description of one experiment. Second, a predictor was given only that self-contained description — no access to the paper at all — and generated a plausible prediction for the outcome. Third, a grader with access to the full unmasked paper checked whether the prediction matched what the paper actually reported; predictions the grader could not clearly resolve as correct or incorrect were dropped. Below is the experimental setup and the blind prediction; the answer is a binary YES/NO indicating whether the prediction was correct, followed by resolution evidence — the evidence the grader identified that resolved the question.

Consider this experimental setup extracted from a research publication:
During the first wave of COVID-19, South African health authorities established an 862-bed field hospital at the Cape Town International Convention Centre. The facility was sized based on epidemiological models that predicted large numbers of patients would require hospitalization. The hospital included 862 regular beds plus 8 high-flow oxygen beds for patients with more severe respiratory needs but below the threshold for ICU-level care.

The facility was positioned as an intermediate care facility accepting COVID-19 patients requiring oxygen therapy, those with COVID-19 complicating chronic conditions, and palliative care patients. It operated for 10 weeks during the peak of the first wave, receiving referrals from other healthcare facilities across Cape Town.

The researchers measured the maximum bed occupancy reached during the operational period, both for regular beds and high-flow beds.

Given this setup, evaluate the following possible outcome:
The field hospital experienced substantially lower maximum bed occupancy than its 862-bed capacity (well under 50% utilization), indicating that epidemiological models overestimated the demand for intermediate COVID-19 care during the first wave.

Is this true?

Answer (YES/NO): YES